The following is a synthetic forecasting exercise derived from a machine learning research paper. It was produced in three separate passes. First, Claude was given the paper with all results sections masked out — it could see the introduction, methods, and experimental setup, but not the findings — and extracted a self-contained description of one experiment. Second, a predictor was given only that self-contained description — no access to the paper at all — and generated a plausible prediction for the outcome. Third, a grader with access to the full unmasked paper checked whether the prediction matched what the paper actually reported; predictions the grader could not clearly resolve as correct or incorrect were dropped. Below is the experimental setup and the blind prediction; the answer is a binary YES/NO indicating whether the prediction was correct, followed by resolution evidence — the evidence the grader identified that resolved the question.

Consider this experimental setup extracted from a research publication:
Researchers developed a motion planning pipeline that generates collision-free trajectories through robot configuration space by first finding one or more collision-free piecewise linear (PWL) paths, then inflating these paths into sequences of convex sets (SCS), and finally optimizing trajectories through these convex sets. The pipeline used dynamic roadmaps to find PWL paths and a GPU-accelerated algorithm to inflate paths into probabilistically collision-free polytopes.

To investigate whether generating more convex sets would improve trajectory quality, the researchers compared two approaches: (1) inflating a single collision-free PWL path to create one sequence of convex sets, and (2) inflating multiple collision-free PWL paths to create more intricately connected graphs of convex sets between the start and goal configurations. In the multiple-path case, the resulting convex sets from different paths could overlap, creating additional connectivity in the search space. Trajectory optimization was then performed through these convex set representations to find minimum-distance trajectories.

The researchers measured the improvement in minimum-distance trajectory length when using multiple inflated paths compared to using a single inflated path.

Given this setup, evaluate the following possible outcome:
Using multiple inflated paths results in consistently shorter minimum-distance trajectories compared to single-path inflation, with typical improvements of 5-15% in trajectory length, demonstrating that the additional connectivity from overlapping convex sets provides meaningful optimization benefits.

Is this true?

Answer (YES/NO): NO